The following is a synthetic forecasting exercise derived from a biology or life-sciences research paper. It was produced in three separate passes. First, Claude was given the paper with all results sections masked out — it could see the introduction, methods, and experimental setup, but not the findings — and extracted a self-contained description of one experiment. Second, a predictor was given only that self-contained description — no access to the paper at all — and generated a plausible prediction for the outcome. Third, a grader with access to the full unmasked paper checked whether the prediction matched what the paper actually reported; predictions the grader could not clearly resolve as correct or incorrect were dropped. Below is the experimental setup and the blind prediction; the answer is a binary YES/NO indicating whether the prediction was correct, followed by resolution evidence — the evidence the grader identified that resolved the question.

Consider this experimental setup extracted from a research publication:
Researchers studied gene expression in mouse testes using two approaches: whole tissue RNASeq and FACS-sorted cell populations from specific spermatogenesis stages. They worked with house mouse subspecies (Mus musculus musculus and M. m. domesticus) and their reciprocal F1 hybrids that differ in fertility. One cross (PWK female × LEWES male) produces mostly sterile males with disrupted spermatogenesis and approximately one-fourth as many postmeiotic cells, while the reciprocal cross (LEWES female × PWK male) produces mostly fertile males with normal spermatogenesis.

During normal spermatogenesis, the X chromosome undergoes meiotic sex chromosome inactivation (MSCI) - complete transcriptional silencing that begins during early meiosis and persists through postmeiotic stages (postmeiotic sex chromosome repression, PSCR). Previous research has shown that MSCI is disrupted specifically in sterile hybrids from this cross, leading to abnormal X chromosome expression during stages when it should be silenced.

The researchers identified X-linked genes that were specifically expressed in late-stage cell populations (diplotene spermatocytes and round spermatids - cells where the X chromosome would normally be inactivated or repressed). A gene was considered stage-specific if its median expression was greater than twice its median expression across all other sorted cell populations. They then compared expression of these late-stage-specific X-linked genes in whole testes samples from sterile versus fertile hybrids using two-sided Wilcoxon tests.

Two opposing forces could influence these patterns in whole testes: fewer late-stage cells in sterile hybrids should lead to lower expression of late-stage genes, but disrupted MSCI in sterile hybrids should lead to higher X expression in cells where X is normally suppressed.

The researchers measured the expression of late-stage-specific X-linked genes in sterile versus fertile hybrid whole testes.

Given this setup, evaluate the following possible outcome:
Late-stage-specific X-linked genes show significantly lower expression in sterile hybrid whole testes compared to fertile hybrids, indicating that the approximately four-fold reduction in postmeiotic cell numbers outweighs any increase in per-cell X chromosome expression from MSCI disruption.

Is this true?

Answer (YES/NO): NO